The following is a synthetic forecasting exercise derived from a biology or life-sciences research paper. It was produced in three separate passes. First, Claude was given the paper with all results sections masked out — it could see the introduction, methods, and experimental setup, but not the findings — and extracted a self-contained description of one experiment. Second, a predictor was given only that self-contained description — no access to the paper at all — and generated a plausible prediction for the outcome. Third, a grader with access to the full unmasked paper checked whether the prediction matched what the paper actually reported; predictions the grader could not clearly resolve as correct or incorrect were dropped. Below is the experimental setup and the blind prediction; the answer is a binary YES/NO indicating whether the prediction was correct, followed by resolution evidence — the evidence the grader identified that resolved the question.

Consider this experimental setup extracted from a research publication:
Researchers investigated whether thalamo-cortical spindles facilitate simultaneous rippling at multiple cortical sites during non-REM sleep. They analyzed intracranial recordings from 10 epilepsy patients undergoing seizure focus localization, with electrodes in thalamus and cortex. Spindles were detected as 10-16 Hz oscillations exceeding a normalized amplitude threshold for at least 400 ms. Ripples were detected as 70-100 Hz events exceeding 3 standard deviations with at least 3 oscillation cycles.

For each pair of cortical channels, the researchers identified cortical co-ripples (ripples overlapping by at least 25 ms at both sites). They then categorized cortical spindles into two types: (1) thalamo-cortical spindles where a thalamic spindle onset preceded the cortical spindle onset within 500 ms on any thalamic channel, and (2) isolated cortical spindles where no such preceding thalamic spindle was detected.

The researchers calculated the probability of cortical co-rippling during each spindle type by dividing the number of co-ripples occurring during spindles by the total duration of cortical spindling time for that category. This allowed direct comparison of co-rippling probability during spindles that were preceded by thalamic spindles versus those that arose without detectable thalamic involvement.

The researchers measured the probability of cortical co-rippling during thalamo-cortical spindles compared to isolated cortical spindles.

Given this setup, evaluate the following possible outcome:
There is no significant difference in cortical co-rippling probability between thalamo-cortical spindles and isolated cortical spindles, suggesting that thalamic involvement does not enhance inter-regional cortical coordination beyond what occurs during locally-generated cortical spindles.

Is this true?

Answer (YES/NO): NO